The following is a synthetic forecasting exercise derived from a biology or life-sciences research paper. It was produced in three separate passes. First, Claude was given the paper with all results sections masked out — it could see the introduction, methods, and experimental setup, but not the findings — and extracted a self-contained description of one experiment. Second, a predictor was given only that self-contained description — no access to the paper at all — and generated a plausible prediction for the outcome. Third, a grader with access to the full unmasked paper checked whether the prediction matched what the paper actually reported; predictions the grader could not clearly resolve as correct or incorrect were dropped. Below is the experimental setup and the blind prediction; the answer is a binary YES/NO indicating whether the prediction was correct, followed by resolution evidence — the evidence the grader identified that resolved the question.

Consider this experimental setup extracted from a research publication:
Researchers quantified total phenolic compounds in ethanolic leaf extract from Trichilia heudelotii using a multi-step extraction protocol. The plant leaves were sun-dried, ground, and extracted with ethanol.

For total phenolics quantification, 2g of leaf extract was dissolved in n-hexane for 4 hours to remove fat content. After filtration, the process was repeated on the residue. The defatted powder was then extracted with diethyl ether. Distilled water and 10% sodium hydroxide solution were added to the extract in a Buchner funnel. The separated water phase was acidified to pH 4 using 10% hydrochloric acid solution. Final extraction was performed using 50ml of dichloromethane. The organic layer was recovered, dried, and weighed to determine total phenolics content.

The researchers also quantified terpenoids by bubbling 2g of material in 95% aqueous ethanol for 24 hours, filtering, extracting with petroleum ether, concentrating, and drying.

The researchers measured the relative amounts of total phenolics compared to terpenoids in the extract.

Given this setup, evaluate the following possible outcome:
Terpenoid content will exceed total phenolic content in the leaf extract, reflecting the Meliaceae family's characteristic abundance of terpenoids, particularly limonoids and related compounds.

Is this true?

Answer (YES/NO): NO